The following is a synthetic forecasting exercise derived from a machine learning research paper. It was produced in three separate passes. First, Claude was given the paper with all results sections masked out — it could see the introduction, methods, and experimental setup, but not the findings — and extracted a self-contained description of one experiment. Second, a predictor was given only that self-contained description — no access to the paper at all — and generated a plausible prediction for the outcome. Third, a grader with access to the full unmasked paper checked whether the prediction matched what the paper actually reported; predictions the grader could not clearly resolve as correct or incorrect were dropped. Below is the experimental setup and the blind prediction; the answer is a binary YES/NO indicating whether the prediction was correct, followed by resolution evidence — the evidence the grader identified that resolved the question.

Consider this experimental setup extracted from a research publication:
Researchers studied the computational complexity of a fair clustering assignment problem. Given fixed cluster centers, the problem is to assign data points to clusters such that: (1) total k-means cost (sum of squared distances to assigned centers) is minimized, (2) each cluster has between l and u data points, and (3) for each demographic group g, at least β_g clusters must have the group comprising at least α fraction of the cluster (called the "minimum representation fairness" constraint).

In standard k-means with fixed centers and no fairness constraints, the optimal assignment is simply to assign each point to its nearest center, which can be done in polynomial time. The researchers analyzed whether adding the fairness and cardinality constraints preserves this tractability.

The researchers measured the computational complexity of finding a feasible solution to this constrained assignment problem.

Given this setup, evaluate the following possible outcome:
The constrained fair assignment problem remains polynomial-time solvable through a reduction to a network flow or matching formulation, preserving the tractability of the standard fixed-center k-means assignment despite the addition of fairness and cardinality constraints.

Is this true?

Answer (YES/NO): NO